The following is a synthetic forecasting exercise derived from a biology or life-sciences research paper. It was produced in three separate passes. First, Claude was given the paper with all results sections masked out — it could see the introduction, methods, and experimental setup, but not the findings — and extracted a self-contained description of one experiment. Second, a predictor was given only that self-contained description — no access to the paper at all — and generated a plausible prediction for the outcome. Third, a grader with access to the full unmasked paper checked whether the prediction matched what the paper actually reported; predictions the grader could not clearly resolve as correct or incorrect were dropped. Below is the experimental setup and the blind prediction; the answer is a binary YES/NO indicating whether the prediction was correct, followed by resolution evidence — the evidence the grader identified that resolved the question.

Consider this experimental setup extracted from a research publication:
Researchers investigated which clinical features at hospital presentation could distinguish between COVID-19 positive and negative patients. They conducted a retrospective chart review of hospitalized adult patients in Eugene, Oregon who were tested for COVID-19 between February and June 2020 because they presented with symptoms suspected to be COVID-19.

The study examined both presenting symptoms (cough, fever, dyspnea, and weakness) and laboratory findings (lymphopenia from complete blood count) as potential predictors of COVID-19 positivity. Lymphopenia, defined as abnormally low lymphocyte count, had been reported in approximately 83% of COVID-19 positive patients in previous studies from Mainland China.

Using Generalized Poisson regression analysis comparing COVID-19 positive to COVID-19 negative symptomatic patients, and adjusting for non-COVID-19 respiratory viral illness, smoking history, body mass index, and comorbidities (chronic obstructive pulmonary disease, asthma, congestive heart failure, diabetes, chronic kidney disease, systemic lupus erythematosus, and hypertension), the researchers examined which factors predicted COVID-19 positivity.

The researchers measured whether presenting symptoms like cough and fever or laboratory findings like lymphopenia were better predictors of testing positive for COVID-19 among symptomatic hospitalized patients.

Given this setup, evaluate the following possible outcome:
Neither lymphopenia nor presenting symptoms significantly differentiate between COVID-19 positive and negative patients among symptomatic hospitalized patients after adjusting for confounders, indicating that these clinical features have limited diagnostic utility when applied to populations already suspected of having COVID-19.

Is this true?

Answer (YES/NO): NO